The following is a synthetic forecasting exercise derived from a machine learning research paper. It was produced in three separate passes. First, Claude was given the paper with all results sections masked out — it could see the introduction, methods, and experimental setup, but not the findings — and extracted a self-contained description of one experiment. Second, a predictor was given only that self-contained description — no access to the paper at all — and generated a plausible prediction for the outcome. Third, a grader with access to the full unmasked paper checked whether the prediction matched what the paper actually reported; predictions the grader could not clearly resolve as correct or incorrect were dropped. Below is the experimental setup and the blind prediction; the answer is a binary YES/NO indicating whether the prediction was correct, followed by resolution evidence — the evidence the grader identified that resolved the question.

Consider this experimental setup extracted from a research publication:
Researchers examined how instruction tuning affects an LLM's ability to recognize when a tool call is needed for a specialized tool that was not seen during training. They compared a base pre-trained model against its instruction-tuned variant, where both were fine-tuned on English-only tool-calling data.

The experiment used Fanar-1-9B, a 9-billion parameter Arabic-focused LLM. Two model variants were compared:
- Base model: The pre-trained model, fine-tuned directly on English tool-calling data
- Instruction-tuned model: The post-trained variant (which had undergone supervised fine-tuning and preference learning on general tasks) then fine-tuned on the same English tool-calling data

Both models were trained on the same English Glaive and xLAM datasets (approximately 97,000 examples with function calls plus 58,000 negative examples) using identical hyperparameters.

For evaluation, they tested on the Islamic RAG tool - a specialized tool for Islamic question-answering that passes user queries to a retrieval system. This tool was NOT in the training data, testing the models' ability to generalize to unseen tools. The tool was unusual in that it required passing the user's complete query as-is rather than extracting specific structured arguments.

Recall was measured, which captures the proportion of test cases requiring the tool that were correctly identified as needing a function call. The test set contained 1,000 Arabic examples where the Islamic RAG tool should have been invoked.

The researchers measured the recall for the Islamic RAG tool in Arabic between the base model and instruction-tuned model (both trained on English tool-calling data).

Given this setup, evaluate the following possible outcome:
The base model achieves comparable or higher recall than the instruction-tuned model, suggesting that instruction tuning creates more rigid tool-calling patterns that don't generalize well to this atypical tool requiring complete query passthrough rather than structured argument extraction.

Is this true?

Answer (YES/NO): NO